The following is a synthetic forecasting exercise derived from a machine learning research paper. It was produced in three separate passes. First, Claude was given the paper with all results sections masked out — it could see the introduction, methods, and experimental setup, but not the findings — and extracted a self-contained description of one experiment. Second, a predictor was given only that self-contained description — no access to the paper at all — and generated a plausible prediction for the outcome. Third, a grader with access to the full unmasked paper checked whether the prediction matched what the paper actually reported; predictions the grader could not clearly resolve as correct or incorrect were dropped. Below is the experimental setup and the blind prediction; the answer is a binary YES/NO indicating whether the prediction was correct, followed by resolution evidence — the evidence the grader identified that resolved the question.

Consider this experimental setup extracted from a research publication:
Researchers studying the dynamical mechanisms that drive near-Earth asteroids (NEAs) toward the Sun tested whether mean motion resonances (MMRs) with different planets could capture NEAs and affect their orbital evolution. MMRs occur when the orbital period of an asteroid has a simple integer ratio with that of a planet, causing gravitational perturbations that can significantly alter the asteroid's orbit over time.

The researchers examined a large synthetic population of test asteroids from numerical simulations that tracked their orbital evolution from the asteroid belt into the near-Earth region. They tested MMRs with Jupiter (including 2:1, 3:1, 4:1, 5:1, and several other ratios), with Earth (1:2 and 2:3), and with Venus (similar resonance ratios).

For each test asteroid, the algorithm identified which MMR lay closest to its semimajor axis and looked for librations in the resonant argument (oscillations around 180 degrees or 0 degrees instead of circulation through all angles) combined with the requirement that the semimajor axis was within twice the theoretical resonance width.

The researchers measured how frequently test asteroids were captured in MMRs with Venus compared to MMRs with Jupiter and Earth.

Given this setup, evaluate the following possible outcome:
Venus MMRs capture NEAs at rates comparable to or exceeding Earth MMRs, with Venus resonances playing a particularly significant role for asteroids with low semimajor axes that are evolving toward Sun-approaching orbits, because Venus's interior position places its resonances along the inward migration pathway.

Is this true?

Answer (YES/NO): NO